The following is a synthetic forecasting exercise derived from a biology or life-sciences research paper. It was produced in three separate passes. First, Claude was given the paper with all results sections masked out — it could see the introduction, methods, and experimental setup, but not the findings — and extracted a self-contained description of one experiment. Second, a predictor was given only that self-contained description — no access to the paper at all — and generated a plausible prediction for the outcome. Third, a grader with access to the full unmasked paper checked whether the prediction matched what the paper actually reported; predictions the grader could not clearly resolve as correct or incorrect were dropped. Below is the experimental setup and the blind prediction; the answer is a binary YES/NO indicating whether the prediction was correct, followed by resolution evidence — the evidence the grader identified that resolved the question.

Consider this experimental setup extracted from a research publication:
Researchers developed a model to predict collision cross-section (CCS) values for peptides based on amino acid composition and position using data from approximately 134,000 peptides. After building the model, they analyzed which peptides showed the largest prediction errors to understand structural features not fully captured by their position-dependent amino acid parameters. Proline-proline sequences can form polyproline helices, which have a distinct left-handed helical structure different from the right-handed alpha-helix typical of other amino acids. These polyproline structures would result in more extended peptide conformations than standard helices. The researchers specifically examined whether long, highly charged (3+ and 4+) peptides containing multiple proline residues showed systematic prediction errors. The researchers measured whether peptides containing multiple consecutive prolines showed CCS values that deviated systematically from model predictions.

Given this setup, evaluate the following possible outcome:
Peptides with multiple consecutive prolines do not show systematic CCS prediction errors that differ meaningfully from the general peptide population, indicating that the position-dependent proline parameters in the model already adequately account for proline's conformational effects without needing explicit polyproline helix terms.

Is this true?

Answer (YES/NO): NO